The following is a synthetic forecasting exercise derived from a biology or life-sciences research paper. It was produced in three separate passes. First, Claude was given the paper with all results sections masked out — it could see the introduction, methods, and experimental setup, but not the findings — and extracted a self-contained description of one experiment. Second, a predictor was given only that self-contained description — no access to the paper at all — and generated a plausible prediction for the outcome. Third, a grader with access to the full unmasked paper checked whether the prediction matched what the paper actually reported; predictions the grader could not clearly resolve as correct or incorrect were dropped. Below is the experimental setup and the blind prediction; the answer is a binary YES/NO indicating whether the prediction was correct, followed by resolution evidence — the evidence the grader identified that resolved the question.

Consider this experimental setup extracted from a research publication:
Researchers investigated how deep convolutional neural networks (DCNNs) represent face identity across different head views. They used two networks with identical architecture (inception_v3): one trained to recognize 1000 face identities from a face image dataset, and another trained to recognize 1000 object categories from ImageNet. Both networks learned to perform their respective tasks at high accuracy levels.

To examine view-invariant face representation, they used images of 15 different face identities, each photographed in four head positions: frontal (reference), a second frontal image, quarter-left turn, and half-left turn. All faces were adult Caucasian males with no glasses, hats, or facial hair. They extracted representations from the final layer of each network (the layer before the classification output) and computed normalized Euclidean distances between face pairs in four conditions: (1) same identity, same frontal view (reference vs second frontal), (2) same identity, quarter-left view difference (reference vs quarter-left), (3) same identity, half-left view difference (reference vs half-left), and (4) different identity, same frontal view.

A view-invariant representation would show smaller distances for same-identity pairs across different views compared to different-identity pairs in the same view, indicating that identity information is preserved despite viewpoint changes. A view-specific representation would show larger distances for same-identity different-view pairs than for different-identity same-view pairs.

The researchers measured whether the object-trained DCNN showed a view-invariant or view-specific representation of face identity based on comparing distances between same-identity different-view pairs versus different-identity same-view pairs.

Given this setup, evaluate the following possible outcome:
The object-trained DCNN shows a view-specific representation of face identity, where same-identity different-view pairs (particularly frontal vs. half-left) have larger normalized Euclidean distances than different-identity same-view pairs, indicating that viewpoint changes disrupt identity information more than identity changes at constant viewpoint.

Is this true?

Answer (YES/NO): YES